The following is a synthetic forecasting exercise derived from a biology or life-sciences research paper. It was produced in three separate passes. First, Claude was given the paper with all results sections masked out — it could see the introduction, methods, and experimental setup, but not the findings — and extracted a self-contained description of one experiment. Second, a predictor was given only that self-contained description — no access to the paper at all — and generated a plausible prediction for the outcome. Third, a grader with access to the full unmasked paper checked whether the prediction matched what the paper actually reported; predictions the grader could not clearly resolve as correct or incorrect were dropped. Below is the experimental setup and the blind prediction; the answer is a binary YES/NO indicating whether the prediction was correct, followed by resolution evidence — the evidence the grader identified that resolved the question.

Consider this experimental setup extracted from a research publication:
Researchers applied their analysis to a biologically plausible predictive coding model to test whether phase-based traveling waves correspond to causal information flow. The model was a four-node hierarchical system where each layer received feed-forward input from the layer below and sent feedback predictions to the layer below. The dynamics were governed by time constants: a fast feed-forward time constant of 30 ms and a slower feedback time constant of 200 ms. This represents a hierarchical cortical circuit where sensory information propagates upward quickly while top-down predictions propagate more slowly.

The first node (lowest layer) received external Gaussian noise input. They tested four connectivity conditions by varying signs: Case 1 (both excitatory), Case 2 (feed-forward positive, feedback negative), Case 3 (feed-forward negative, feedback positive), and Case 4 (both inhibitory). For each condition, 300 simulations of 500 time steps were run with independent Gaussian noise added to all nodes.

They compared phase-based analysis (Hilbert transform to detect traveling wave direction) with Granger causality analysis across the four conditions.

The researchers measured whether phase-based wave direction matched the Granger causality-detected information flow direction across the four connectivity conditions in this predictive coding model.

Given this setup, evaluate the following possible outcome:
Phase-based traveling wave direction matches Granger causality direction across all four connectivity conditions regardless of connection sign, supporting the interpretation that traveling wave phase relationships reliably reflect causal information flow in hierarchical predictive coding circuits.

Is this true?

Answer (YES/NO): NO